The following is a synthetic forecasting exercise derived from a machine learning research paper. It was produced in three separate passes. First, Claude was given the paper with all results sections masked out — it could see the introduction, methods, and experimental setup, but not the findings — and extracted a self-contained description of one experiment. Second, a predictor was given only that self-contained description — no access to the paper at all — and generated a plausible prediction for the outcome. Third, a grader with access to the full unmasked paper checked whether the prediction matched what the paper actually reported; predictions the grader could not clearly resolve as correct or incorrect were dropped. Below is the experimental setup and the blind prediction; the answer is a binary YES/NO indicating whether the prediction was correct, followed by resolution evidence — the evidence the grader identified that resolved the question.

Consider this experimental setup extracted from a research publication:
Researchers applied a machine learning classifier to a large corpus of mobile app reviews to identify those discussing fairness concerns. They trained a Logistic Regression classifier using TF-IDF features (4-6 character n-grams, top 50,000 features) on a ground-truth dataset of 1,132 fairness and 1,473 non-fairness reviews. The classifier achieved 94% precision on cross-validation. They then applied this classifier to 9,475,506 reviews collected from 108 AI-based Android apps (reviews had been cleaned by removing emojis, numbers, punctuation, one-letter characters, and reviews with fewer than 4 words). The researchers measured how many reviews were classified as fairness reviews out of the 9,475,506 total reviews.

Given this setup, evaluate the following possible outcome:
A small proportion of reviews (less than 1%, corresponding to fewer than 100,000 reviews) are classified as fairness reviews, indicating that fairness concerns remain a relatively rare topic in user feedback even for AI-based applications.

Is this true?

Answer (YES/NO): YES